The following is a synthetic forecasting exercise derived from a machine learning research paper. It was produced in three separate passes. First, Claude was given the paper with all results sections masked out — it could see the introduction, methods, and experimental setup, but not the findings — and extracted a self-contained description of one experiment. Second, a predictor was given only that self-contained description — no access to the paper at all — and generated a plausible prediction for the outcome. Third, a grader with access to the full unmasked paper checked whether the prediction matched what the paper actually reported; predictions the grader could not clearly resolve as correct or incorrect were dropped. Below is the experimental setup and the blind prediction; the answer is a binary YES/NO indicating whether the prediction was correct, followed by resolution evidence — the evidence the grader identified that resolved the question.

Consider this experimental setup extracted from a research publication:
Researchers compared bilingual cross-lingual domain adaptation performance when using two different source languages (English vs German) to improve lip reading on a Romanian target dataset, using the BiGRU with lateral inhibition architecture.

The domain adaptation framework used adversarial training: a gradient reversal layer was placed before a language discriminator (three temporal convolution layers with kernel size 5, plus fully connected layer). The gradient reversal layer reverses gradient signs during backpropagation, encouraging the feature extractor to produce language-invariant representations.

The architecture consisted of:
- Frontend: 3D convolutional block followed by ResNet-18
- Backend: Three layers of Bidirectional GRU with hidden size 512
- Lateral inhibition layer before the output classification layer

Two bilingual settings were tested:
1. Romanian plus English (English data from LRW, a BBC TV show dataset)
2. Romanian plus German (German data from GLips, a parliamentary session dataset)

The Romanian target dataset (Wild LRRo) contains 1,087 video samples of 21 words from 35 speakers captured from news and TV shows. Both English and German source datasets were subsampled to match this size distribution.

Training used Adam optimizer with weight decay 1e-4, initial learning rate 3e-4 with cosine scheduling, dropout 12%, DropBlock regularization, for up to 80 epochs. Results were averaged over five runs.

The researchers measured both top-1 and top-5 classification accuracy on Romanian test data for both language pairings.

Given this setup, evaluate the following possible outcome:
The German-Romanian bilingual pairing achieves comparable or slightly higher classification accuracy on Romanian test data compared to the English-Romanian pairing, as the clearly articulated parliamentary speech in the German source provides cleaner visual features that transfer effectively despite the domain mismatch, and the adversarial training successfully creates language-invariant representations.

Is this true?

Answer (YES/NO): YES